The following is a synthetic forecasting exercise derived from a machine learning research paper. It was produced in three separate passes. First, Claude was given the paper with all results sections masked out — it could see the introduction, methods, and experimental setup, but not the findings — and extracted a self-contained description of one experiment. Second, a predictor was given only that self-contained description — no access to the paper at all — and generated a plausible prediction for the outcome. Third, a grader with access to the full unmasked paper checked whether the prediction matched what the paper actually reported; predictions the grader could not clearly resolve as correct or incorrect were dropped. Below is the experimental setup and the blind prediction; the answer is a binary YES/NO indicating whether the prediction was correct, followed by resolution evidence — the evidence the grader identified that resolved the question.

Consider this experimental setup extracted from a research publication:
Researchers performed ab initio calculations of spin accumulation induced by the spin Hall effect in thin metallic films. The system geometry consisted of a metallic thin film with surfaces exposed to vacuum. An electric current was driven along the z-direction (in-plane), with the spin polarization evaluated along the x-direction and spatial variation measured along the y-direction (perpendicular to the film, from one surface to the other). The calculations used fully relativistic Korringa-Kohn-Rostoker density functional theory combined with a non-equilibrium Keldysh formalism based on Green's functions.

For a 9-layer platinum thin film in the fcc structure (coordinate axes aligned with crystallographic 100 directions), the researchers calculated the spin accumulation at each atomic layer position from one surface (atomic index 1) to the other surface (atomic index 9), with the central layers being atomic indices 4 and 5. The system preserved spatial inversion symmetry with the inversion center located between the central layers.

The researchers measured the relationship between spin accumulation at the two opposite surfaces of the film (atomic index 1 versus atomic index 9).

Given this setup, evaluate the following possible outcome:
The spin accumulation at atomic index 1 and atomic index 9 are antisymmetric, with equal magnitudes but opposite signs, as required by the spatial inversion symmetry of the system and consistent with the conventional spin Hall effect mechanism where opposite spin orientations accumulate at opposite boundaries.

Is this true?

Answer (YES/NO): YES